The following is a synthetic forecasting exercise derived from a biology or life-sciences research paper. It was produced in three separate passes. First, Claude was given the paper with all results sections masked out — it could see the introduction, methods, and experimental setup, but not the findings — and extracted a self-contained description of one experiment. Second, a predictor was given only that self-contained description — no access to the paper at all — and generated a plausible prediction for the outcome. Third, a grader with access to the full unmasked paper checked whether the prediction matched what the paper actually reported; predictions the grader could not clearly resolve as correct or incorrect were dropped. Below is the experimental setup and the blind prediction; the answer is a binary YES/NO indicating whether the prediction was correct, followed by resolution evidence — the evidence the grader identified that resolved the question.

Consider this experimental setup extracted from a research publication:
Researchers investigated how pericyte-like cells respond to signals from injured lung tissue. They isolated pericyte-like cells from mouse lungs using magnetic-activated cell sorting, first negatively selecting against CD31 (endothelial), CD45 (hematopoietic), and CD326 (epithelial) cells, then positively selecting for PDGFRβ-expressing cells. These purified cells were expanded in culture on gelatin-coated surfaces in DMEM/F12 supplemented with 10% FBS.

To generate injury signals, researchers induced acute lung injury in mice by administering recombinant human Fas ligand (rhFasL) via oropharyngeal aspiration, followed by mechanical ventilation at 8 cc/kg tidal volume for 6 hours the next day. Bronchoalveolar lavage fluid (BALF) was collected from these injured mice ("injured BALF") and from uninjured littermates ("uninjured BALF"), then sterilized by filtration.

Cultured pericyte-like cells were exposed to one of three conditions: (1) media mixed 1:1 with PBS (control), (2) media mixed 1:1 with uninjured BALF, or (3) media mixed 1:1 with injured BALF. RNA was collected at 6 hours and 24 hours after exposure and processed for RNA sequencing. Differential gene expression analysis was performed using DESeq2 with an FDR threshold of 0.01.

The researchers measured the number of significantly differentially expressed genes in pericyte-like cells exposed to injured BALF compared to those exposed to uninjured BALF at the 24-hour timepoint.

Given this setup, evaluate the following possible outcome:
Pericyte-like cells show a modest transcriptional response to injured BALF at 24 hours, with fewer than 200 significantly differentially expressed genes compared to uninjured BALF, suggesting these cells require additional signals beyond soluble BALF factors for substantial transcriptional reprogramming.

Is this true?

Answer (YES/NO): NO